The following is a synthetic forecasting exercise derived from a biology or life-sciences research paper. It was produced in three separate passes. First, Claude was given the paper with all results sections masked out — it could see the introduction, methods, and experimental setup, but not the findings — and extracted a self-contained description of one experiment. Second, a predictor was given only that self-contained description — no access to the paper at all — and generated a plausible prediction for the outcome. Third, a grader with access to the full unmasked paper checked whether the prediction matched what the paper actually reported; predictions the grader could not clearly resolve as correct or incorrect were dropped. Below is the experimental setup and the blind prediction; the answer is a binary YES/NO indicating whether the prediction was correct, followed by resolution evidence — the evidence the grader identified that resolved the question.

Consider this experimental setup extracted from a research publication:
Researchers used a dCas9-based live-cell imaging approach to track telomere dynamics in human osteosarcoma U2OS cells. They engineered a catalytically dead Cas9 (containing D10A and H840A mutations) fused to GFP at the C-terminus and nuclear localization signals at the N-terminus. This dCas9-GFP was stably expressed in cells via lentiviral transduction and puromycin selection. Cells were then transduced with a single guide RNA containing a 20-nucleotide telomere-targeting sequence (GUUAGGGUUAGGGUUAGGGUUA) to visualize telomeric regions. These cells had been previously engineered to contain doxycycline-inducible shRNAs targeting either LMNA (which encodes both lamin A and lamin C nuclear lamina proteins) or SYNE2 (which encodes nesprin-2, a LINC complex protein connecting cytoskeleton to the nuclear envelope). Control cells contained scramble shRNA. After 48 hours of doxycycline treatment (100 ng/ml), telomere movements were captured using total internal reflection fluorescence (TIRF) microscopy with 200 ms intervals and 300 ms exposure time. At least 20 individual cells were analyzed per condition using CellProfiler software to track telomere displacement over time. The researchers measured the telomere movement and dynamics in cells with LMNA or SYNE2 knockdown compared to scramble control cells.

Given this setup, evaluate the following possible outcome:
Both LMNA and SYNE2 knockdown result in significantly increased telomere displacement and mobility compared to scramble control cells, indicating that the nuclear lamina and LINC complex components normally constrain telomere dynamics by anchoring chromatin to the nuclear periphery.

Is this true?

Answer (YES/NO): YES